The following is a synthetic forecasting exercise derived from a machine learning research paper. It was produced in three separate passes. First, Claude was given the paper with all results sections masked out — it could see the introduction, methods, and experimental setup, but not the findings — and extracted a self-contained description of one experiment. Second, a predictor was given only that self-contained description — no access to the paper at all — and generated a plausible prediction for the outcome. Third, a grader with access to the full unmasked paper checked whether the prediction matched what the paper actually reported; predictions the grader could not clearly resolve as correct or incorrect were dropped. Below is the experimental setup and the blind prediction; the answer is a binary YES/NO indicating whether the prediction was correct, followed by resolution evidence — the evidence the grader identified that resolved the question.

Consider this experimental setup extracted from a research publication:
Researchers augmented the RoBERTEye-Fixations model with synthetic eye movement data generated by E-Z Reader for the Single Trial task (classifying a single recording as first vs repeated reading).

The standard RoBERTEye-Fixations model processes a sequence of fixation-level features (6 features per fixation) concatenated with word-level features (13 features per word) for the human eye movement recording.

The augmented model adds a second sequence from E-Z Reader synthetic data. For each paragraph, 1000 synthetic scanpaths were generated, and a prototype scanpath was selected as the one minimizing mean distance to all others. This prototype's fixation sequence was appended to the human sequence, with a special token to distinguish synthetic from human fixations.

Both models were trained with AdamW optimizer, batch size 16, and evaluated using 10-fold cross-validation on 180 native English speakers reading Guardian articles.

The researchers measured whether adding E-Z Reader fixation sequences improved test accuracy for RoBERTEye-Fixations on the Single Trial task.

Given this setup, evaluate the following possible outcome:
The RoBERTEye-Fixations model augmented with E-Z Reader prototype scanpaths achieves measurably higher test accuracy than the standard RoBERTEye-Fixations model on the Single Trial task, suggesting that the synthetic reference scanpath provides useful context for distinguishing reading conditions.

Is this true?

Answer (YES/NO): NO